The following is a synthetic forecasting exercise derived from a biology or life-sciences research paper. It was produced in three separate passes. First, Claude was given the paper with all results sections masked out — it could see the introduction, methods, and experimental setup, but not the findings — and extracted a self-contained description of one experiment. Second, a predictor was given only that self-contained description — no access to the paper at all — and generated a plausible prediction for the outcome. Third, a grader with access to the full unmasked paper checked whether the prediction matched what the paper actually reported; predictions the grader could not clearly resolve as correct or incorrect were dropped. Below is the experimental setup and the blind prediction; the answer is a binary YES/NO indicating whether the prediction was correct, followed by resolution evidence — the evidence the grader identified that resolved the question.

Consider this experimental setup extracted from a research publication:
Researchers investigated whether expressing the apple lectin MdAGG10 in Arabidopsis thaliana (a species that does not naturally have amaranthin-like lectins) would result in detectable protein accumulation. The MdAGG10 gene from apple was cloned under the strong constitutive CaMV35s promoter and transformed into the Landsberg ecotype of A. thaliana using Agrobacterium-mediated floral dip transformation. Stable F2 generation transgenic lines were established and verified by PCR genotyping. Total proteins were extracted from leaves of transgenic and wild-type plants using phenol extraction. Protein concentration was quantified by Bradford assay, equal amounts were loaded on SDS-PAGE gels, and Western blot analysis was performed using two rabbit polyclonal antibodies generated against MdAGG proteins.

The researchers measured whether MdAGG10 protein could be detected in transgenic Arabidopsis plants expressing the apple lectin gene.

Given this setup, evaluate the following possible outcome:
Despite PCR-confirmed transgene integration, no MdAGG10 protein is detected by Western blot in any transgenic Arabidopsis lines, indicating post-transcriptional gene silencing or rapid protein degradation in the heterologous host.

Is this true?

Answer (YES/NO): NO